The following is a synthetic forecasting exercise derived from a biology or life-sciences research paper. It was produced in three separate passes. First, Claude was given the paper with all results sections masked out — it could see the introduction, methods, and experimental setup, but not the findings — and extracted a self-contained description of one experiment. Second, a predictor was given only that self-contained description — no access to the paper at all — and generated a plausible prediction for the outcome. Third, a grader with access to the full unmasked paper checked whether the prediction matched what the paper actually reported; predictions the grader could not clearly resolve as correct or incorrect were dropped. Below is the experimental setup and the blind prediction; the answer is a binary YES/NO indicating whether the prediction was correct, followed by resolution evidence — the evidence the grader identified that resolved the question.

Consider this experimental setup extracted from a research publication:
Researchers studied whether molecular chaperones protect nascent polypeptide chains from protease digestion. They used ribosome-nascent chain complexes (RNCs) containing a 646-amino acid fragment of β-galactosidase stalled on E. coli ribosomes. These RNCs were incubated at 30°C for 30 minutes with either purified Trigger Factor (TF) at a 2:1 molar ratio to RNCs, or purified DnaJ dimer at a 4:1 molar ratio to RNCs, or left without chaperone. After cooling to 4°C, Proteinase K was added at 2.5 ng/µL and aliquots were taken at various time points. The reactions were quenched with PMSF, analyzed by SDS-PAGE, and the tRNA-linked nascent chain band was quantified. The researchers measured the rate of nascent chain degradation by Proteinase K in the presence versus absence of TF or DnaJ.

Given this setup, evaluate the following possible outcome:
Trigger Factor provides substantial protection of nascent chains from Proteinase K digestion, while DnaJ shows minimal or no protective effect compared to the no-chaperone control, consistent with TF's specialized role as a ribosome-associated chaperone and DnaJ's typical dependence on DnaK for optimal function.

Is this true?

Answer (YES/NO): NO